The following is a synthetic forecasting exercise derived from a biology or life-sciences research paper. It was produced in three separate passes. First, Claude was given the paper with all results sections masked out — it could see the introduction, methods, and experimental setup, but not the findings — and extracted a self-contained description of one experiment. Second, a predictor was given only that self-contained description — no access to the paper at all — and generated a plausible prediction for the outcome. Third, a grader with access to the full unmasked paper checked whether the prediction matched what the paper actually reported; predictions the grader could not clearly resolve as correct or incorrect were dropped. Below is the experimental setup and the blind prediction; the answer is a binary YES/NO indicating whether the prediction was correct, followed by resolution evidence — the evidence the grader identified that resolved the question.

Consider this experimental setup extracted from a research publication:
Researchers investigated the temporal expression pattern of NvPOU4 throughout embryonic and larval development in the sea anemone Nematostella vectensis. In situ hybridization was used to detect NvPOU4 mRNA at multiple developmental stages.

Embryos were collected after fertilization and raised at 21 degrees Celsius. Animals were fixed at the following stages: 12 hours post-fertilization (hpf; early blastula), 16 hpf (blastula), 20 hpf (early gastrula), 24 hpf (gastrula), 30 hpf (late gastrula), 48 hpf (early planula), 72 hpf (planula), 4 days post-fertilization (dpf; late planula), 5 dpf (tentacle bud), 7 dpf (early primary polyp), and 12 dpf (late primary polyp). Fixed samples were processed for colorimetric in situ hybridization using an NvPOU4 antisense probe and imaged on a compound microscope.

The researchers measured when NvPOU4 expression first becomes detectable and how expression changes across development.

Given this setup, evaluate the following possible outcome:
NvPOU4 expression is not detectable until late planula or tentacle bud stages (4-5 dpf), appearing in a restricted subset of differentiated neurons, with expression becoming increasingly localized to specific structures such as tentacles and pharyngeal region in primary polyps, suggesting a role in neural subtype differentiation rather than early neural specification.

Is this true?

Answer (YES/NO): NO